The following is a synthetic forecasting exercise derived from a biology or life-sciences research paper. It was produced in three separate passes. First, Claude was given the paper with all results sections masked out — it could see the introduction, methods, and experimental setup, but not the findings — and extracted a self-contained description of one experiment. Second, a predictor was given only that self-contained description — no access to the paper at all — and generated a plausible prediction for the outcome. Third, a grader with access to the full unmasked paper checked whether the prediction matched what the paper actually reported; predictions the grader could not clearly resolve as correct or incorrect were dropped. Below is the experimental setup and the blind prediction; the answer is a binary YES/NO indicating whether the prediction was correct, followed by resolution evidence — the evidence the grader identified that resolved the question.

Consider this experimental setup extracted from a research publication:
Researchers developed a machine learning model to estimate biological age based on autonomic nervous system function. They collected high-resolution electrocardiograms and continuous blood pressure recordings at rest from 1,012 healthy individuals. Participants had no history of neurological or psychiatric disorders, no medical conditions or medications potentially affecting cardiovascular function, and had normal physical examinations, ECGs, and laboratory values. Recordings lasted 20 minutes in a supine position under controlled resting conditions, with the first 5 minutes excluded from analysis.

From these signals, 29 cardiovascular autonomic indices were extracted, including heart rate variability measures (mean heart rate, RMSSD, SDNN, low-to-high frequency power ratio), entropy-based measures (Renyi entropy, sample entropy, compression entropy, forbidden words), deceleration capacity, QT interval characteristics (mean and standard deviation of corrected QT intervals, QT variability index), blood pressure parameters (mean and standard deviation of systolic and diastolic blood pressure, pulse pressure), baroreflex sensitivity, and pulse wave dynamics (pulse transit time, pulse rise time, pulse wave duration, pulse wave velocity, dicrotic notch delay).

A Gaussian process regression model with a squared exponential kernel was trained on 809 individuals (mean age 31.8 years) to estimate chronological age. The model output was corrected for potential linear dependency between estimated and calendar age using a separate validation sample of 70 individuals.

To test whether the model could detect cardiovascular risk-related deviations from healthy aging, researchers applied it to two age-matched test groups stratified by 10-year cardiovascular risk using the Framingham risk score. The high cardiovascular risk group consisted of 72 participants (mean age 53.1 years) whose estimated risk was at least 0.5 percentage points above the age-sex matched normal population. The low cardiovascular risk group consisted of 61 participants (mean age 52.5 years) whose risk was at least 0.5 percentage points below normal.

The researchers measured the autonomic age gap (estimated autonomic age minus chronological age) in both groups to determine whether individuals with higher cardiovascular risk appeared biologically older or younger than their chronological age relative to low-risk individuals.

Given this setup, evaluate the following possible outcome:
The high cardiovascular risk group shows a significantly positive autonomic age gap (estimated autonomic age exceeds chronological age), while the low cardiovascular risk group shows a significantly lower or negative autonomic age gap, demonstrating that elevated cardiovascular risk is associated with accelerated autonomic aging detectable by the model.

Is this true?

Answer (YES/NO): YES